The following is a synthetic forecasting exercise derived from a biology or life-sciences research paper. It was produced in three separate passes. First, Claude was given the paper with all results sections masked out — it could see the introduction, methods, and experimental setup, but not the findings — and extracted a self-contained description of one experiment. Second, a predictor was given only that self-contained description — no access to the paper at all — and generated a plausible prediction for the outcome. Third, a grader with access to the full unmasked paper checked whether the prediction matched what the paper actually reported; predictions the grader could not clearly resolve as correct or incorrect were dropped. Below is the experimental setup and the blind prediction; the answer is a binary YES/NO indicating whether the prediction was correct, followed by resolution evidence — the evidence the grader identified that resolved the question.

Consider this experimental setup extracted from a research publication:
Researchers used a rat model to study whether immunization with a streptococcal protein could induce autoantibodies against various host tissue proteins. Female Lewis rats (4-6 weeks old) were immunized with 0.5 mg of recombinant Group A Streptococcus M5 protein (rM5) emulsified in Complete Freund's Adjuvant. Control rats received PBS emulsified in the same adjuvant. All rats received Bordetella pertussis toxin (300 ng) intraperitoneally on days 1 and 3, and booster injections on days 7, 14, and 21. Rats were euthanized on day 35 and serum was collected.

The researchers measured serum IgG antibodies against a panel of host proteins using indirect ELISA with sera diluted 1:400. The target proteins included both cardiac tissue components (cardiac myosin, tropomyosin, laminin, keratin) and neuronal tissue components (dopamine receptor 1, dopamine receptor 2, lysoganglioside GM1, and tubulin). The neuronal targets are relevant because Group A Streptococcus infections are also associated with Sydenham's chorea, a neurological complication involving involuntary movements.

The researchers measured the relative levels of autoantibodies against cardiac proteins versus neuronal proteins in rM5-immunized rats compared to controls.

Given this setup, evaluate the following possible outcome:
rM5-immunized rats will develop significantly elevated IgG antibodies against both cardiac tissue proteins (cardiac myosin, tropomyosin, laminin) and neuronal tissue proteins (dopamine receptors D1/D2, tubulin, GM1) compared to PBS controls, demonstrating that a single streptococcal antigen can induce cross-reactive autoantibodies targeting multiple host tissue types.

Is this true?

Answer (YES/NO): YES